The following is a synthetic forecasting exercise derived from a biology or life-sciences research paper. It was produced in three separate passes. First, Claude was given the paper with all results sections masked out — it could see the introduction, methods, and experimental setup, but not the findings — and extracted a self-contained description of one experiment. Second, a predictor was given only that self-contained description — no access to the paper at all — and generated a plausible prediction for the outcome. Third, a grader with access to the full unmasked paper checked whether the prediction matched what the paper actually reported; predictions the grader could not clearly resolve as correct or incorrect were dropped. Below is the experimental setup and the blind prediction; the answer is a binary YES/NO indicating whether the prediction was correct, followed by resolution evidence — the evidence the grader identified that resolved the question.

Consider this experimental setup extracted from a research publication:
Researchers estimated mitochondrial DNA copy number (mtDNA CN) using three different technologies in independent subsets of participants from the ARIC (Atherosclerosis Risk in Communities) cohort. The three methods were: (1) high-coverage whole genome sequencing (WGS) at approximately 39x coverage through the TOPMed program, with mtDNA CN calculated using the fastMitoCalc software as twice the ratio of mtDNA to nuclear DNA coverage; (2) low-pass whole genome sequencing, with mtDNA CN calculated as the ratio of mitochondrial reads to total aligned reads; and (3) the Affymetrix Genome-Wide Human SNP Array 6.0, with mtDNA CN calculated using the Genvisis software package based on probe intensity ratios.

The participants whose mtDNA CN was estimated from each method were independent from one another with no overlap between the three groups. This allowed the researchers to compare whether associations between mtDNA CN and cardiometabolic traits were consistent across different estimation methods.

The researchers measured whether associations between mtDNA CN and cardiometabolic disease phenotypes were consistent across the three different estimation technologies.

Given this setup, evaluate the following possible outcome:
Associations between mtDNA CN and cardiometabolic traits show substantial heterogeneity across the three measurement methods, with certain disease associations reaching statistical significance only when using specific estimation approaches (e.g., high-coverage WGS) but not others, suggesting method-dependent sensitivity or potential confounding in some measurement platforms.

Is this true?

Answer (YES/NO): NO